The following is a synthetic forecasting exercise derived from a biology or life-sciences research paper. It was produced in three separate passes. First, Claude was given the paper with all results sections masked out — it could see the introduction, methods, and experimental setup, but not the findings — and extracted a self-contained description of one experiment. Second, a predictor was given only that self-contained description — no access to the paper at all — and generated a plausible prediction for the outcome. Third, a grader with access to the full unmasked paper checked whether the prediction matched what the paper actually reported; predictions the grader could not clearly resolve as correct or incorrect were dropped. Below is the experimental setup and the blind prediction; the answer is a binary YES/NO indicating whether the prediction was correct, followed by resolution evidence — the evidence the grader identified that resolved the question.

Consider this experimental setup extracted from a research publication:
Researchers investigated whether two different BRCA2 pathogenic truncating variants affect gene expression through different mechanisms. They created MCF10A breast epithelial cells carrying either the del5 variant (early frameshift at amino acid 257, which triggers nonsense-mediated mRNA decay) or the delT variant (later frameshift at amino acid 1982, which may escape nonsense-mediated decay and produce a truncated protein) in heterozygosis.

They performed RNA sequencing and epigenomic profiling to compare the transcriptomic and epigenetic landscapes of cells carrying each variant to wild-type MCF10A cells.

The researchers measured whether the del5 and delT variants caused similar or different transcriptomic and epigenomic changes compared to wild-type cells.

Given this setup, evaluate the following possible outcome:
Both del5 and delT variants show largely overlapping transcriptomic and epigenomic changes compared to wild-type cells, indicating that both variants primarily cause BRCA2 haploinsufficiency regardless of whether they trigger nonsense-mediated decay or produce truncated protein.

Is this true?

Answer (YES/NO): NO